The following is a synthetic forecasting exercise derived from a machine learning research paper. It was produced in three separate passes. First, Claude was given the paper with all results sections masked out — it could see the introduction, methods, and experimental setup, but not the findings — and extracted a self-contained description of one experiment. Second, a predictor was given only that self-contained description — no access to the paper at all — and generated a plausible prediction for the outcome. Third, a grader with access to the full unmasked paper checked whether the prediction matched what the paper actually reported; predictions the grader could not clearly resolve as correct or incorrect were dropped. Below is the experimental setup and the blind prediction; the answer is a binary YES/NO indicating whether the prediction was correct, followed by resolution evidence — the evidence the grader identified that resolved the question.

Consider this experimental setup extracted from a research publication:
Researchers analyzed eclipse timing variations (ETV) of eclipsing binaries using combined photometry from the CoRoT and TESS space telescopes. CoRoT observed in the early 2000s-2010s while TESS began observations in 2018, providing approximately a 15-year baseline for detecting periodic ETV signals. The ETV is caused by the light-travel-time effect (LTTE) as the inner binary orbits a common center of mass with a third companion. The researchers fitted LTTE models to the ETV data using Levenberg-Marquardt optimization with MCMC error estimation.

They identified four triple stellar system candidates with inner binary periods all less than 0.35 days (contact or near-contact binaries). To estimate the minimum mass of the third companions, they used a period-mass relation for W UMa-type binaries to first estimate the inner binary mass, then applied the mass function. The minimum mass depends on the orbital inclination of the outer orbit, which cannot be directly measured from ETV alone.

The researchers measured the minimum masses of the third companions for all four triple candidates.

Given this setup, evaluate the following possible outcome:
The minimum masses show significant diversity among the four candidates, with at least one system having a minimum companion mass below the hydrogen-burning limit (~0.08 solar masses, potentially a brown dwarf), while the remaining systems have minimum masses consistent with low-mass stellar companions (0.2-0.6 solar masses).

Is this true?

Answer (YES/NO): NO